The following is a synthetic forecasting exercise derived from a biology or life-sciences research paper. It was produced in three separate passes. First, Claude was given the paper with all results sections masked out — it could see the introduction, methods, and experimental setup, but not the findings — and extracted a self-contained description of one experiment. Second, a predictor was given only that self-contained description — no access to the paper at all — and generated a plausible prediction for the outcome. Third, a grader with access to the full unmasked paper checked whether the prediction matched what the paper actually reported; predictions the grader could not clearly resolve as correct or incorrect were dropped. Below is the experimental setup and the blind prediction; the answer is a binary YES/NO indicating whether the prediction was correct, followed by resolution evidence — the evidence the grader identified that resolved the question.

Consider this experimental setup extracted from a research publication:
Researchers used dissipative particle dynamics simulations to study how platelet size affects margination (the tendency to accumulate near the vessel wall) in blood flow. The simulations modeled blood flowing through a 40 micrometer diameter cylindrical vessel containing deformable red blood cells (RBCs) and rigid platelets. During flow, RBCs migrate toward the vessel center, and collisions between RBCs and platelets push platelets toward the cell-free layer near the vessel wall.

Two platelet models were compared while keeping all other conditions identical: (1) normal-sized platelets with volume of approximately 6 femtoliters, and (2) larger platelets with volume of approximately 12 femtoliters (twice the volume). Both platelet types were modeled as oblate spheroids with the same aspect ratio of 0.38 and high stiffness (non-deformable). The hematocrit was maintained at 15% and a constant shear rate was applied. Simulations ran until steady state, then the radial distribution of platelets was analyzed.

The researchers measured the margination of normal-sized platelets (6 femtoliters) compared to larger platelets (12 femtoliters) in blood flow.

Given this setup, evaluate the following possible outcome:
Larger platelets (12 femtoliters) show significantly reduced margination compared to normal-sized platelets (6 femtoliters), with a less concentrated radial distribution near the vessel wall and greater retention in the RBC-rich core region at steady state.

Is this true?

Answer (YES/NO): NO